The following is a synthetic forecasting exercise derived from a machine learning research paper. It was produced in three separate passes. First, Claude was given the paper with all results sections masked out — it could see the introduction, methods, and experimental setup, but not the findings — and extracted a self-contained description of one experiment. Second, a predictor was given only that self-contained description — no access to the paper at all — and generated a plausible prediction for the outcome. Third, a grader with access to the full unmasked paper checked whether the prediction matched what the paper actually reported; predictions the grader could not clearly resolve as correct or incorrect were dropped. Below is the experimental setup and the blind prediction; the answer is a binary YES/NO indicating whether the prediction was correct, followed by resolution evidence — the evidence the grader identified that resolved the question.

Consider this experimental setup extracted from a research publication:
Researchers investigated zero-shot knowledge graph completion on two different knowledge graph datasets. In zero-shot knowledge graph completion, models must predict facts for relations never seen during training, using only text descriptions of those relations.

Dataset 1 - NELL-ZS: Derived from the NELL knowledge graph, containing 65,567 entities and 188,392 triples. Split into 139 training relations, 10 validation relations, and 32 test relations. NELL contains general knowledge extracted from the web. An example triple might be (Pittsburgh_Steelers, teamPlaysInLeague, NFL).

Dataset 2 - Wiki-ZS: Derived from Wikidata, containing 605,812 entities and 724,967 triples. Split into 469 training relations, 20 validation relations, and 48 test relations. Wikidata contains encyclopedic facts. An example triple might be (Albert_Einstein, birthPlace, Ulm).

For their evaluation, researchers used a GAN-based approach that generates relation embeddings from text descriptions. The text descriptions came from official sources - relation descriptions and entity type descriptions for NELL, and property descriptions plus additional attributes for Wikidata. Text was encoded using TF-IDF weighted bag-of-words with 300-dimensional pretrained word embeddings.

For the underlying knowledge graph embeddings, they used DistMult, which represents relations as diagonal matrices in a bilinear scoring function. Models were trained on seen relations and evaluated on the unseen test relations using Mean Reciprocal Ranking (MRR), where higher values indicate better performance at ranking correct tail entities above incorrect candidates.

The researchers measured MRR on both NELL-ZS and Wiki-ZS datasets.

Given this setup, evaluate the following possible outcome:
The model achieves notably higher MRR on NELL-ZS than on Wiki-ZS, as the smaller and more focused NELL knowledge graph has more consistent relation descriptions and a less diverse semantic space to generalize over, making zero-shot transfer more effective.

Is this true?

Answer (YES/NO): YES